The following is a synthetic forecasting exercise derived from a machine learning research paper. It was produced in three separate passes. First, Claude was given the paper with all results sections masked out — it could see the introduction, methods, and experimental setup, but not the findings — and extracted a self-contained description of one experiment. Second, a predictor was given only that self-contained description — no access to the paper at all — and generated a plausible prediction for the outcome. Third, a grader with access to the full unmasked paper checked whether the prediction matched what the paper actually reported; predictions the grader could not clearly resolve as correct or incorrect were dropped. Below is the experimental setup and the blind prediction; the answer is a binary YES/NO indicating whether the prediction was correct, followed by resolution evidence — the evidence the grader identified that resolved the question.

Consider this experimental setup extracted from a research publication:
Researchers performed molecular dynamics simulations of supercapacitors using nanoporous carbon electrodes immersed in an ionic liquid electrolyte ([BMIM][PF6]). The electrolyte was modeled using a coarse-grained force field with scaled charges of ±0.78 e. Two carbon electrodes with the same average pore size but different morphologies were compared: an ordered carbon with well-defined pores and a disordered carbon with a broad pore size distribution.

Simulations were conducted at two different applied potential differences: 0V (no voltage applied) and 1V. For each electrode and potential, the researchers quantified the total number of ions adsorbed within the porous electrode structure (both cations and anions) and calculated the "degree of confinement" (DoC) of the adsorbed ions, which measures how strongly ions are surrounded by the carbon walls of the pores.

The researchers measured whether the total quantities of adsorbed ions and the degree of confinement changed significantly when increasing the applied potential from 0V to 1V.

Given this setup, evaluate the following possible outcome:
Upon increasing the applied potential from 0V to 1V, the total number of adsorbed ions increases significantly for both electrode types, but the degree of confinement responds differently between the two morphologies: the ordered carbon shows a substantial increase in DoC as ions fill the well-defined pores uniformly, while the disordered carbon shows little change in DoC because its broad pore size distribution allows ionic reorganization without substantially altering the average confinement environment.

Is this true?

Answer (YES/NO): NO